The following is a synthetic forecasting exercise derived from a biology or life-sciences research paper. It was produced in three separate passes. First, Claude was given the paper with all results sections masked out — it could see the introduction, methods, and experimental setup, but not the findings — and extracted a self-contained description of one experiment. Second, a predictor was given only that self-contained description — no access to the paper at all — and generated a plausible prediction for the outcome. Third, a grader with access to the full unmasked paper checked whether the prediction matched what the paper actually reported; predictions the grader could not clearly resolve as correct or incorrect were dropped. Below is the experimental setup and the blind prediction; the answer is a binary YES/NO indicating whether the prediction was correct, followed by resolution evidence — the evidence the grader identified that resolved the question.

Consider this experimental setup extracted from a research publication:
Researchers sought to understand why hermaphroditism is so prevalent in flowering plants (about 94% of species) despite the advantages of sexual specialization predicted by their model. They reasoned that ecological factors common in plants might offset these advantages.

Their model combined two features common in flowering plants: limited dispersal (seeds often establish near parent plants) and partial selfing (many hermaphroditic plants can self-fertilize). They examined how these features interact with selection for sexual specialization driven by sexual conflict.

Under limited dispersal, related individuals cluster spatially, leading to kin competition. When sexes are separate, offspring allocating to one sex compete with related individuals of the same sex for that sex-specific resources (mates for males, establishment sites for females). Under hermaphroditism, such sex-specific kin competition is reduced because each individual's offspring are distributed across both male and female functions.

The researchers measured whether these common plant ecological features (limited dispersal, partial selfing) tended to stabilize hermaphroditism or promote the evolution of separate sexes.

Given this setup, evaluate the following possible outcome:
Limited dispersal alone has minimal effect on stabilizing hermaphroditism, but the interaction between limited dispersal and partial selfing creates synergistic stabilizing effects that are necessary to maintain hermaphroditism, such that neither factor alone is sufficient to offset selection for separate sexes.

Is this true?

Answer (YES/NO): NO